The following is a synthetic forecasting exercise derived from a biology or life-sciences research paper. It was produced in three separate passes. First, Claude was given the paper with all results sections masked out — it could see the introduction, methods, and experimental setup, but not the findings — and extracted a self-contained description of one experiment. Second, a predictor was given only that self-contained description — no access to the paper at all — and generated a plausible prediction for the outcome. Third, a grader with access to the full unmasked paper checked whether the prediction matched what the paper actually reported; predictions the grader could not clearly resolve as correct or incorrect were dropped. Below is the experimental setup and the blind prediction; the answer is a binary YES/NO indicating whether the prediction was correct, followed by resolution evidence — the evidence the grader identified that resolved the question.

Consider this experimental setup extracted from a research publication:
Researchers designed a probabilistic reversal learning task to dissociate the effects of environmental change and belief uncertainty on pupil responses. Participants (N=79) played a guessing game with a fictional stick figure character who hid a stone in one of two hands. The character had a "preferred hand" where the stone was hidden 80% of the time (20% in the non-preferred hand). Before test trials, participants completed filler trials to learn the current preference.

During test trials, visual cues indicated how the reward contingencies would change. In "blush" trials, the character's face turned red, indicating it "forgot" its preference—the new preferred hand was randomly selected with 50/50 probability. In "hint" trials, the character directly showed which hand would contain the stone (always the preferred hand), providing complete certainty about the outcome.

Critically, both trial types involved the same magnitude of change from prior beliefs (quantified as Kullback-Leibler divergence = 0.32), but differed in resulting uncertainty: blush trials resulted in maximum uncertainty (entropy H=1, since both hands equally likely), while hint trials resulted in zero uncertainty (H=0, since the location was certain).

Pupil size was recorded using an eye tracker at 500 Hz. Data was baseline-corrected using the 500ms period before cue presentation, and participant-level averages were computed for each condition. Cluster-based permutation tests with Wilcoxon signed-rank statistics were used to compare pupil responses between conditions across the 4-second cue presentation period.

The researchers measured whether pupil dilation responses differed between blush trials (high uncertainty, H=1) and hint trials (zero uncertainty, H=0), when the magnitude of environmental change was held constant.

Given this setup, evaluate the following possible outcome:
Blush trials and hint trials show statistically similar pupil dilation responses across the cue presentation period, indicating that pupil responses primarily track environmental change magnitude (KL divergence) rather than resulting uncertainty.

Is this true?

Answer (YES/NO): NO